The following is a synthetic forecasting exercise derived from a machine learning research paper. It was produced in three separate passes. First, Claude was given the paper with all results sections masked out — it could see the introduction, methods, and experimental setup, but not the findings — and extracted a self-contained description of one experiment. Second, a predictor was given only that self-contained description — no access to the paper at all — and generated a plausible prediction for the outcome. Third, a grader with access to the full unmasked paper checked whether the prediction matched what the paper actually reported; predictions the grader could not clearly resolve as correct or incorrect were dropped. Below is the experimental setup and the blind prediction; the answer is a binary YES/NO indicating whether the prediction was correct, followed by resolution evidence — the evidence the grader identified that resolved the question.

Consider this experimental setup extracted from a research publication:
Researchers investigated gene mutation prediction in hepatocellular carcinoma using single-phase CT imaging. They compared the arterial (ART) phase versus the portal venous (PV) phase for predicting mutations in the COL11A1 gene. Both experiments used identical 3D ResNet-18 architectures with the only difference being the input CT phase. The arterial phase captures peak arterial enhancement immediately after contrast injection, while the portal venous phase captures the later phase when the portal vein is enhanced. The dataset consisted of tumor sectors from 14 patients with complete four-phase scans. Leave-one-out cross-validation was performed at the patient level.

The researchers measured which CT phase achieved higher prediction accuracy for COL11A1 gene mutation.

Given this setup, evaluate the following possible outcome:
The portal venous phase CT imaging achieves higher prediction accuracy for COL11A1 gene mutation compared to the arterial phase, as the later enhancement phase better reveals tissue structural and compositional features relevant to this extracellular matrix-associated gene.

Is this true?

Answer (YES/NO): YES